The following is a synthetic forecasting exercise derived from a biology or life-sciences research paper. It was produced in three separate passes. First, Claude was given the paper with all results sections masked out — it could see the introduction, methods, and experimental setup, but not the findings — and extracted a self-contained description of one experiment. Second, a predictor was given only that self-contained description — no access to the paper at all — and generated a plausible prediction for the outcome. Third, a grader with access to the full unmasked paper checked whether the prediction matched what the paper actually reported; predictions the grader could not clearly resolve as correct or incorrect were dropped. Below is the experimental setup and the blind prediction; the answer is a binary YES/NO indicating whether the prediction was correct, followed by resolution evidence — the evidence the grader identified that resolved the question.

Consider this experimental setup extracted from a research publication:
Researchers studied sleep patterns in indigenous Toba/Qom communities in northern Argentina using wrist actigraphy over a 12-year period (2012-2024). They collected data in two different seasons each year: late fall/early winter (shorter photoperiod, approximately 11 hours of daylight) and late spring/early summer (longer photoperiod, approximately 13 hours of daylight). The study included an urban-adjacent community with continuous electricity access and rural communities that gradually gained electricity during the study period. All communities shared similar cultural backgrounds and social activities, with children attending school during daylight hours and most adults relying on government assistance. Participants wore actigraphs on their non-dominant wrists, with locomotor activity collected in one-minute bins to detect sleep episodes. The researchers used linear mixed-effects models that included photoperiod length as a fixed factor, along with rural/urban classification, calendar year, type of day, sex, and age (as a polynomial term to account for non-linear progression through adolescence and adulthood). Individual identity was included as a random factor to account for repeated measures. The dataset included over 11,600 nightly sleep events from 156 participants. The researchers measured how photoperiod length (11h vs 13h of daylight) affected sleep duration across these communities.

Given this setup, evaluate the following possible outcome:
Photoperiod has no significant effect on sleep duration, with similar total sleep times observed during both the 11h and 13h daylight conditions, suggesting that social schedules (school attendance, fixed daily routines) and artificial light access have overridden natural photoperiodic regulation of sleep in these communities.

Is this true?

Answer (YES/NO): NO